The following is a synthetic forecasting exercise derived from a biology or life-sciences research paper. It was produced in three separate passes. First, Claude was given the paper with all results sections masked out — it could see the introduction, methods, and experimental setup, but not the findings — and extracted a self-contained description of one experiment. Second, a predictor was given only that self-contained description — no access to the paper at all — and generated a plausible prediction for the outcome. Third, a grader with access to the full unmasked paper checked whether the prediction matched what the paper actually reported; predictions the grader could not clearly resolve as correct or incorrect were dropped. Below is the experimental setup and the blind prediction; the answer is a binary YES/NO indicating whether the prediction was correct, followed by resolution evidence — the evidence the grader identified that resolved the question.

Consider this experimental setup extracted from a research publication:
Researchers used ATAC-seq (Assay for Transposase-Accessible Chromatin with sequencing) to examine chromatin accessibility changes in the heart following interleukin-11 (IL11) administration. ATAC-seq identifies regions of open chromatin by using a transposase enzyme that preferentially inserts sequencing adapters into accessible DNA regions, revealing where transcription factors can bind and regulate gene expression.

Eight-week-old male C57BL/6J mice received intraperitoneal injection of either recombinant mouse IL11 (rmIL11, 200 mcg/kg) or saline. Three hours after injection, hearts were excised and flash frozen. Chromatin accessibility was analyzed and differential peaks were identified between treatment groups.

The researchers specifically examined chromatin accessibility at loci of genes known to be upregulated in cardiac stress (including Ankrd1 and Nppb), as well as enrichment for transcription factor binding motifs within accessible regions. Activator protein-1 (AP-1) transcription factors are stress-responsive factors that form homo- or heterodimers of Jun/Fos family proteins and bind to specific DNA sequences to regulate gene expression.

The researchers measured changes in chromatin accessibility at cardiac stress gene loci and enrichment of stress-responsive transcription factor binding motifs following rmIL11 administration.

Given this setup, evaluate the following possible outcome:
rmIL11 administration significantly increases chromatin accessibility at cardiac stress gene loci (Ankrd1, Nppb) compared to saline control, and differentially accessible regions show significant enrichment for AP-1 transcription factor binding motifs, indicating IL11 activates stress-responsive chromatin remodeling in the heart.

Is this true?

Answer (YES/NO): YES